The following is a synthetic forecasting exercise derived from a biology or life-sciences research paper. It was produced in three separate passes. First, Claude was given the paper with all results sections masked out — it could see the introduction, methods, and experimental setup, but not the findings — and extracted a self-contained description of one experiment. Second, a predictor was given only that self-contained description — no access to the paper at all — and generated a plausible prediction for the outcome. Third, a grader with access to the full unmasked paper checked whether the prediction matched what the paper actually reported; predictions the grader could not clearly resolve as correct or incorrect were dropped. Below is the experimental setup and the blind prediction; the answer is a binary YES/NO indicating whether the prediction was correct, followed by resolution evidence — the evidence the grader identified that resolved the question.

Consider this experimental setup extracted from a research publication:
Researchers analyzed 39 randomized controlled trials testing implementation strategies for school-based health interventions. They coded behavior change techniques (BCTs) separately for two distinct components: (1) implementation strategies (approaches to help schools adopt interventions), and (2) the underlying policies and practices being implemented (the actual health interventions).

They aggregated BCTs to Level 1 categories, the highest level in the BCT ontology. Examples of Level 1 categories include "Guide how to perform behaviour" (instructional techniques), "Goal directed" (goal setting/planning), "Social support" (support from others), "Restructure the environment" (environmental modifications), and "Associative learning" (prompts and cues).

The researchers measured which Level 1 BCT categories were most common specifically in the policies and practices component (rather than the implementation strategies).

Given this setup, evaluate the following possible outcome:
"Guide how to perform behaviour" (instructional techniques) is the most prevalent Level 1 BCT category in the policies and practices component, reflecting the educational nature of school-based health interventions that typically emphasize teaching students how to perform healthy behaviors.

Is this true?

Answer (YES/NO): NO